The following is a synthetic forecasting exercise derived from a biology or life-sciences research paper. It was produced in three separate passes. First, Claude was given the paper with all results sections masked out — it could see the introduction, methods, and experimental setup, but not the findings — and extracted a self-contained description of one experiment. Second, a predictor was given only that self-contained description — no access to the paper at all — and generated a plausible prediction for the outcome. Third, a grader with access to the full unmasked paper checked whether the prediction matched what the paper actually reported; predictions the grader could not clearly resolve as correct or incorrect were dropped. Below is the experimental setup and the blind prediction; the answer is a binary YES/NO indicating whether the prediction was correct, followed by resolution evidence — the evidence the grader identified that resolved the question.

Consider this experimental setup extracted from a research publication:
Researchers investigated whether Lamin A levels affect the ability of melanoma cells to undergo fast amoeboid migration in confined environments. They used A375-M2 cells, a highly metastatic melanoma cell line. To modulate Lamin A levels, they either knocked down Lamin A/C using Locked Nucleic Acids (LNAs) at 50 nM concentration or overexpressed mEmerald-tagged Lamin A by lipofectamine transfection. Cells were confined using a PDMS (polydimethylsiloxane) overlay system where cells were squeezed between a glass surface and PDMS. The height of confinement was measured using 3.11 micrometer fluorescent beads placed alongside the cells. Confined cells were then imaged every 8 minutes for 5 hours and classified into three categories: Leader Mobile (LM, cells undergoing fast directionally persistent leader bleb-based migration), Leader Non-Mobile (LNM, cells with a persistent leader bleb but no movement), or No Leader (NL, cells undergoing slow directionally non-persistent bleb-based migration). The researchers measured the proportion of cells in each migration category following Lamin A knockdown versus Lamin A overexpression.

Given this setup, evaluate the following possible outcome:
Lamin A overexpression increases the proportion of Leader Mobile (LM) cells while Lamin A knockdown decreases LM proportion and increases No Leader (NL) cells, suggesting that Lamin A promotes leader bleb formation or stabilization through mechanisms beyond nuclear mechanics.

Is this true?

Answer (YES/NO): NO